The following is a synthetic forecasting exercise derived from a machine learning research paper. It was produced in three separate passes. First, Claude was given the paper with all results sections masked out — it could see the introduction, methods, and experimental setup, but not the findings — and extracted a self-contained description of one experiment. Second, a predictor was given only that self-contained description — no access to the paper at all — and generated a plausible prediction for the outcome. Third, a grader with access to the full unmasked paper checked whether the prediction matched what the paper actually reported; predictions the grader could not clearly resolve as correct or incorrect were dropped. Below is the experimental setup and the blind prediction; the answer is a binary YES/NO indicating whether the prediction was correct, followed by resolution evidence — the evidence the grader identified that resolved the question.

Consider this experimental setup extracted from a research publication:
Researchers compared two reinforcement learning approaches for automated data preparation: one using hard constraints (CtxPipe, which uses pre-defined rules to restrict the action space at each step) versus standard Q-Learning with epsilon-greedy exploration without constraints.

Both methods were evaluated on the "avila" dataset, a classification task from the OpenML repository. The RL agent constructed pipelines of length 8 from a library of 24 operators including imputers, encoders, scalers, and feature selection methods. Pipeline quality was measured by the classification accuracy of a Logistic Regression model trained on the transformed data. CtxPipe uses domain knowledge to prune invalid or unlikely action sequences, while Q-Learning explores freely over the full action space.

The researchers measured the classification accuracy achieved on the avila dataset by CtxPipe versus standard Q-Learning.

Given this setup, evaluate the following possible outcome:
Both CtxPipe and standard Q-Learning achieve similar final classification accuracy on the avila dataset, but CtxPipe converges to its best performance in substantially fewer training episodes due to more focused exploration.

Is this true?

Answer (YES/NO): NO